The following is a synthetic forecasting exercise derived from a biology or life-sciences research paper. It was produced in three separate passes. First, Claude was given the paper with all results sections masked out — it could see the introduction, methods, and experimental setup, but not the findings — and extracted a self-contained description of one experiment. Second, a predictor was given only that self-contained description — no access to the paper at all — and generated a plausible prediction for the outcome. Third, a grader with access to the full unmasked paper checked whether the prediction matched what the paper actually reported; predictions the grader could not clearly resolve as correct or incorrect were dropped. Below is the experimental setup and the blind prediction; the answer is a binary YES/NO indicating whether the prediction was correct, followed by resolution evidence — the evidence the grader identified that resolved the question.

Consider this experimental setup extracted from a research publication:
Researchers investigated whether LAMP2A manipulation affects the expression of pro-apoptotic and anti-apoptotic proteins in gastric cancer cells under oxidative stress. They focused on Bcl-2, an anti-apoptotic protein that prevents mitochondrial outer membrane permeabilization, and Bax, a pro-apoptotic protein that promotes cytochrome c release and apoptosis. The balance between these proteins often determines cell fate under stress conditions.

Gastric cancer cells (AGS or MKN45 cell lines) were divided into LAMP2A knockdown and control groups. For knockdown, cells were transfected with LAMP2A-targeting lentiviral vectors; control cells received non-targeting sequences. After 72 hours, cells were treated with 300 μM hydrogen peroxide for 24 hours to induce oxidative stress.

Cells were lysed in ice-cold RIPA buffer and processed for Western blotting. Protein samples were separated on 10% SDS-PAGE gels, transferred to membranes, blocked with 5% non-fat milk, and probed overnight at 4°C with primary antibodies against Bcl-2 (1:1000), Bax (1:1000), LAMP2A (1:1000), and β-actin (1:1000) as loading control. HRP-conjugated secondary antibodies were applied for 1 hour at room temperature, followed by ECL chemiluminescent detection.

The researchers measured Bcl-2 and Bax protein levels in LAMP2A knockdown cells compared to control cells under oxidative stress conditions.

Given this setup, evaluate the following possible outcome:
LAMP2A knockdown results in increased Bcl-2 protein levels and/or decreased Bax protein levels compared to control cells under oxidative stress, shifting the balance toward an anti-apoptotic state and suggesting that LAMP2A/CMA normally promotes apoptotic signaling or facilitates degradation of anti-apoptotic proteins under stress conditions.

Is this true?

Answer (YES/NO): NO